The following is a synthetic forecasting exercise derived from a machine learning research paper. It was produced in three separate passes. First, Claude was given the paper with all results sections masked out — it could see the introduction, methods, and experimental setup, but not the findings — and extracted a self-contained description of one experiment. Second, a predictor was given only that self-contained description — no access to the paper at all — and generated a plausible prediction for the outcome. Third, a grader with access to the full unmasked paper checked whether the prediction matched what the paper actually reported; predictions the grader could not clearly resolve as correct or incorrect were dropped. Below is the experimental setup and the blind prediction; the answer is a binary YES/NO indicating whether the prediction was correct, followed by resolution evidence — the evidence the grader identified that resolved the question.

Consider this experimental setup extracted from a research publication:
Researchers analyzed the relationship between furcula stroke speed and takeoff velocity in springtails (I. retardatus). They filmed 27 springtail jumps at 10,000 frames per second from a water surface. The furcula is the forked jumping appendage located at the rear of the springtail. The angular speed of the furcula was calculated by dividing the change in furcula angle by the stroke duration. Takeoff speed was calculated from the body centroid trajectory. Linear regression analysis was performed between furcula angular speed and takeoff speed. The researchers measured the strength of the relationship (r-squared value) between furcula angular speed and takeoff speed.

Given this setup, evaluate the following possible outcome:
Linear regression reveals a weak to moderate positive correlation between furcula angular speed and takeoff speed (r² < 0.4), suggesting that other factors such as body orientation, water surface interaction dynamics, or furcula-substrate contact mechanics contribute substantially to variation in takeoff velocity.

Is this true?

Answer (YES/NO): NO